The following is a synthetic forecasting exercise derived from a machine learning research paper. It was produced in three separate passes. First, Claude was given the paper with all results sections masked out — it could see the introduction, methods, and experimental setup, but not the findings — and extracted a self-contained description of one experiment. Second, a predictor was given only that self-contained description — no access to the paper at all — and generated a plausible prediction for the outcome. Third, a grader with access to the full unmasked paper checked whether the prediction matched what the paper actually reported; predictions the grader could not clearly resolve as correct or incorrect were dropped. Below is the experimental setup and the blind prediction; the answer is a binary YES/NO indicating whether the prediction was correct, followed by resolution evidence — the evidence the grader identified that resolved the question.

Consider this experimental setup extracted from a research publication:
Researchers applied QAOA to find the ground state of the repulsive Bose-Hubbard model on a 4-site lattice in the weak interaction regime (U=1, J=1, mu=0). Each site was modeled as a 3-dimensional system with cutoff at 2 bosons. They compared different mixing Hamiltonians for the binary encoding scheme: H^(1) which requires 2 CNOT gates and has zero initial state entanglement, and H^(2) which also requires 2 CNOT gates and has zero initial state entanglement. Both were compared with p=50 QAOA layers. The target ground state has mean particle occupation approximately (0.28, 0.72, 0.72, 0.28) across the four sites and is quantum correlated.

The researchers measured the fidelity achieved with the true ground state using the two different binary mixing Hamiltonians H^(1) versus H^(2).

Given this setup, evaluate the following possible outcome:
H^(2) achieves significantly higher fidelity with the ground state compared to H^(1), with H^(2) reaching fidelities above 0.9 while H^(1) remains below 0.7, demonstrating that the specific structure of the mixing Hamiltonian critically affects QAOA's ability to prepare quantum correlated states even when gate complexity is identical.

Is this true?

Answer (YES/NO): NO